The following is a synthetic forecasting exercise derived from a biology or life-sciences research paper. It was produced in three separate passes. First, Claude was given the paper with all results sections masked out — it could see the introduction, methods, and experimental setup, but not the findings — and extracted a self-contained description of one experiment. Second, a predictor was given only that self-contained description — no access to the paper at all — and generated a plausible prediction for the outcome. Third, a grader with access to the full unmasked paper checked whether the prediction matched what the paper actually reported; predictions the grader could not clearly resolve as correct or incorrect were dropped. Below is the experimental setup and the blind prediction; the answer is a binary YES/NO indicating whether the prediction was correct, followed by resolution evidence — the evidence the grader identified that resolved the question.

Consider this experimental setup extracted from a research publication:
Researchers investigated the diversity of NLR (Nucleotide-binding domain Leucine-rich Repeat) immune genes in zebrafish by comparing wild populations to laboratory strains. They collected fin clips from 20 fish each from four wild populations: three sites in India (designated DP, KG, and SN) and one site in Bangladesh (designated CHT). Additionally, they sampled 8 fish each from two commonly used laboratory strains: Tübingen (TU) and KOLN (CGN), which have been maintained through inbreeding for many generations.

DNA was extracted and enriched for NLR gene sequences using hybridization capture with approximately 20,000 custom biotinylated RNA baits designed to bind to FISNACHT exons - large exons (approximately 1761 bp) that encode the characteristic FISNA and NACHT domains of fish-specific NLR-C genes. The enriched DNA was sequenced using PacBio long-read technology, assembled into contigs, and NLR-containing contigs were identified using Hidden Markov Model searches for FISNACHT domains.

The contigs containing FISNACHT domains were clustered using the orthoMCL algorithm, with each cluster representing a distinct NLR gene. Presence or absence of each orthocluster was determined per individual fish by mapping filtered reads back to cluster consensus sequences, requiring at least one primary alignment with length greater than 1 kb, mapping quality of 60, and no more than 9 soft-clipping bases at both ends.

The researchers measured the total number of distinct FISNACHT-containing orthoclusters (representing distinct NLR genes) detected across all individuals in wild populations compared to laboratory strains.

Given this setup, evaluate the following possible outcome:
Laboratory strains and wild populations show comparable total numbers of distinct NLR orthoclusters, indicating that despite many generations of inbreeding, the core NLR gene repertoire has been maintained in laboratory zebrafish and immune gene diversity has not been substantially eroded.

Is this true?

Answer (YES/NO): NO